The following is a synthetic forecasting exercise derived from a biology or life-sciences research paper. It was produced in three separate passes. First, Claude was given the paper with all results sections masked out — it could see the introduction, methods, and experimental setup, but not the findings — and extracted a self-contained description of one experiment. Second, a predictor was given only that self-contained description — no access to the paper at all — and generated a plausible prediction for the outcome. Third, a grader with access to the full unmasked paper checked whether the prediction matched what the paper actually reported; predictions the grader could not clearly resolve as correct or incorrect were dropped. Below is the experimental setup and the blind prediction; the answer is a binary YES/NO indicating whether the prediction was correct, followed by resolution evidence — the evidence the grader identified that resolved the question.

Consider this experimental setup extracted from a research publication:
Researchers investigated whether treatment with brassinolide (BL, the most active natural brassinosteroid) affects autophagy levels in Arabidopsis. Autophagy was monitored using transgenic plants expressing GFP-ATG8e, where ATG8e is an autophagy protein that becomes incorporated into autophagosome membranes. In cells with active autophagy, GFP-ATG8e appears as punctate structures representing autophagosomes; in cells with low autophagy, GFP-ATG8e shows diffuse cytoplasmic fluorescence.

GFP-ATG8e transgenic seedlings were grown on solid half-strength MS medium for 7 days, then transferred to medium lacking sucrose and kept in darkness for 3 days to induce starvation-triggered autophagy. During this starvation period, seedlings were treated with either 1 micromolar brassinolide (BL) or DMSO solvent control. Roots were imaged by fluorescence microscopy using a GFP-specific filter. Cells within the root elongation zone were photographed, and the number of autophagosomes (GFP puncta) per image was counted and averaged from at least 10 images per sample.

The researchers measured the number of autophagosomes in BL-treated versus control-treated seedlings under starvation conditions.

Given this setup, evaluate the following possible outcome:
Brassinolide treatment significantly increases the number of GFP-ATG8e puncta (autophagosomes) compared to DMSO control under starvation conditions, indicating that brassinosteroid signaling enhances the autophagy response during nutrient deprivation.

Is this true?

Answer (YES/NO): NO